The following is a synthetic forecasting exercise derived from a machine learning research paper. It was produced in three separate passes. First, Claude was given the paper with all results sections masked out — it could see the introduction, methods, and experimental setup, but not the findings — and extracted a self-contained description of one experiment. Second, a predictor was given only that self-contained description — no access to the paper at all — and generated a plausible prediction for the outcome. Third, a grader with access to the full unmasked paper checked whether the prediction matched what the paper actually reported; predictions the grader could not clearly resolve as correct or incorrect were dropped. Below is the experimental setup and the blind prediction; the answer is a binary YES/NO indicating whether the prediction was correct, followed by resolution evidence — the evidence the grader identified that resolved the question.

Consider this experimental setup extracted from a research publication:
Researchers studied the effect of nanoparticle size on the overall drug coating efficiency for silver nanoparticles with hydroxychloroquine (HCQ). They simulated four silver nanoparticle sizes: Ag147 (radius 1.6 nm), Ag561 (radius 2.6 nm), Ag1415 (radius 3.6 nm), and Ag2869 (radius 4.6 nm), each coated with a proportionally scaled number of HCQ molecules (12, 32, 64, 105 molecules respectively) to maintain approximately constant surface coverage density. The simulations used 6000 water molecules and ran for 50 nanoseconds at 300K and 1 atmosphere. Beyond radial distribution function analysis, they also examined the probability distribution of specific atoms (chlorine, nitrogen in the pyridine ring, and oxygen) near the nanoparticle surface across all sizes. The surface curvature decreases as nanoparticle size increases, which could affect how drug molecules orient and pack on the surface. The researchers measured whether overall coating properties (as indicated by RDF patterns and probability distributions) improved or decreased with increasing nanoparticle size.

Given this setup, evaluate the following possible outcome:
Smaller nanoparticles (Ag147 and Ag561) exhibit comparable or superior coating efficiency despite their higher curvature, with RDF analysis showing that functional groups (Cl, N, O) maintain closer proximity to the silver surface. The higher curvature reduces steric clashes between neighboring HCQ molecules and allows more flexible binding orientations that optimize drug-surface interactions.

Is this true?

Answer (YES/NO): YES